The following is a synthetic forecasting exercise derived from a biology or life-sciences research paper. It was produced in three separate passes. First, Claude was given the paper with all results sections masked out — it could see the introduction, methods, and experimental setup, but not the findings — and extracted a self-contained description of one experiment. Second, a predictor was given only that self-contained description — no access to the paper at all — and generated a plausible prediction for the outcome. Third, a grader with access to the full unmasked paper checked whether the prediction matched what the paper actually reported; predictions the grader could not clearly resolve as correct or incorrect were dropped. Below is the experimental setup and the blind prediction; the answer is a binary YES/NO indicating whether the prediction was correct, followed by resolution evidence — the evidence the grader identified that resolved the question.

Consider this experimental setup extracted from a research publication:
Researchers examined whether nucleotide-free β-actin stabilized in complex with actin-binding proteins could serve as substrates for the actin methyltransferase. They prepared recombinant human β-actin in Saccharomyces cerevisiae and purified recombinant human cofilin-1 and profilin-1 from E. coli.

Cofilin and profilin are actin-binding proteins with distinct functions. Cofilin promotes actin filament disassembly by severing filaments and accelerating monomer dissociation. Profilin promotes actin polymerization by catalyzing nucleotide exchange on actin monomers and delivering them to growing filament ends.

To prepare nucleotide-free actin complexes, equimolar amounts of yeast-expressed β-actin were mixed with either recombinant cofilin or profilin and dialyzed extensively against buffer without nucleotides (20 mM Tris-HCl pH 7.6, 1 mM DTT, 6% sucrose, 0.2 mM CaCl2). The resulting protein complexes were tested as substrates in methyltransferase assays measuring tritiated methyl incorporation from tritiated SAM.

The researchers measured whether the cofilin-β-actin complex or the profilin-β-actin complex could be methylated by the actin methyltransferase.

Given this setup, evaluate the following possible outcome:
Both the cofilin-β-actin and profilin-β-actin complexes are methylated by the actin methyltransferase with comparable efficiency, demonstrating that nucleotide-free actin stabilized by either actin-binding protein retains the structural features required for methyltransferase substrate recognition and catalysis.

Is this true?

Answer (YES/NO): NO